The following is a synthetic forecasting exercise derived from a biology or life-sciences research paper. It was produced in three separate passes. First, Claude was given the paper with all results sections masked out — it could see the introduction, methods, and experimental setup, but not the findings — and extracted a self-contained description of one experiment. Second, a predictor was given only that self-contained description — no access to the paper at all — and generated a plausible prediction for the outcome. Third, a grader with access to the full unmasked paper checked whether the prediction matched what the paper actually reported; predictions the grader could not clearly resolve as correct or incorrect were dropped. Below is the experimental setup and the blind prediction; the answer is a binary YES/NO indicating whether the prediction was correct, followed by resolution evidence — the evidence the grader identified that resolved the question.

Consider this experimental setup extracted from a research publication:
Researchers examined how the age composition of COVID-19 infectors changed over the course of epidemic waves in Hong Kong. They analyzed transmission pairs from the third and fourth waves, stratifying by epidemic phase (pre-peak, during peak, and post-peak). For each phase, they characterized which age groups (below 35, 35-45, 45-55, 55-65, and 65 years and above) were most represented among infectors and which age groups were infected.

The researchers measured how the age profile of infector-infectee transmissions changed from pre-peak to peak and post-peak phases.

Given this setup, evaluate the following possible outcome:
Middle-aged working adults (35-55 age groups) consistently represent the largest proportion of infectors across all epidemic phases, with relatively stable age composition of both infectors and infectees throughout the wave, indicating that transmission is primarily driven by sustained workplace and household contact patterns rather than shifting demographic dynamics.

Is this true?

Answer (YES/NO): NO